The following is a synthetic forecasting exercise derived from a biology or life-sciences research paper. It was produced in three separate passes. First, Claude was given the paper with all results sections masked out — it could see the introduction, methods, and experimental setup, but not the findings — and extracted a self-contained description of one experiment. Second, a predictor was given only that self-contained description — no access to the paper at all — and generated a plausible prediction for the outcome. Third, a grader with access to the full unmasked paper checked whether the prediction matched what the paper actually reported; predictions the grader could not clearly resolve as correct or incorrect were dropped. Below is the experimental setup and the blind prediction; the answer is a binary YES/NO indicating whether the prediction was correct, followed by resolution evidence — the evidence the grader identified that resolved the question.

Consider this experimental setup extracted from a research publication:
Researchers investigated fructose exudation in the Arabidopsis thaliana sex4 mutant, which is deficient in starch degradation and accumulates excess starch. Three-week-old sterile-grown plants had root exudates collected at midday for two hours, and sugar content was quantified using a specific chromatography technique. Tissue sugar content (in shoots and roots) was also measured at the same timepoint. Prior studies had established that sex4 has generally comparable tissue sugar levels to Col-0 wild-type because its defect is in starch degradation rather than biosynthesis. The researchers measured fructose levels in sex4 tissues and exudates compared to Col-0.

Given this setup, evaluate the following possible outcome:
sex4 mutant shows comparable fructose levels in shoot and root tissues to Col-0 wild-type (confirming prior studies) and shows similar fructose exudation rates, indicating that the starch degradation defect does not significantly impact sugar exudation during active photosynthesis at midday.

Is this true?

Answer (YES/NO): NO